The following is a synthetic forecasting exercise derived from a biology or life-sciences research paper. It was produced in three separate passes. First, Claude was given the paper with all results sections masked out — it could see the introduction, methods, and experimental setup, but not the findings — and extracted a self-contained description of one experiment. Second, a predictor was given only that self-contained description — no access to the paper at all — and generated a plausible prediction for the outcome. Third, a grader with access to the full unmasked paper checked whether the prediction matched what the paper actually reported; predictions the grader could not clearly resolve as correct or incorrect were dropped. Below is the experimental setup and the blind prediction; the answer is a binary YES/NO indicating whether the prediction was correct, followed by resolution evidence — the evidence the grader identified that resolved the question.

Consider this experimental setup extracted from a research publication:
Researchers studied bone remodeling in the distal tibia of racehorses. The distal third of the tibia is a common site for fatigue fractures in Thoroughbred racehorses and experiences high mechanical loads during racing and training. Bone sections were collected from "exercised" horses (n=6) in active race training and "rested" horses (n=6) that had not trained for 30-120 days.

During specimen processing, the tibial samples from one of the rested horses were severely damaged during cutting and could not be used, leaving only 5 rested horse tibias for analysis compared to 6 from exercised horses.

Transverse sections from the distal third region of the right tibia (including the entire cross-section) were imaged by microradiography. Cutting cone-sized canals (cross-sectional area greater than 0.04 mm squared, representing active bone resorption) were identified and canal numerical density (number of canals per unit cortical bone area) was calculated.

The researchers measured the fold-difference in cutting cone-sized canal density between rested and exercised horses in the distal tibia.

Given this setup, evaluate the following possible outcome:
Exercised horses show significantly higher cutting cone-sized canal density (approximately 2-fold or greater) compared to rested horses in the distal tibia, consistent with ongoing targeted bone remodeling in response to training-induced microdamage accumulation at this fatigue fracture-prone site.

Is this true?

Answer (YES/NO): NO